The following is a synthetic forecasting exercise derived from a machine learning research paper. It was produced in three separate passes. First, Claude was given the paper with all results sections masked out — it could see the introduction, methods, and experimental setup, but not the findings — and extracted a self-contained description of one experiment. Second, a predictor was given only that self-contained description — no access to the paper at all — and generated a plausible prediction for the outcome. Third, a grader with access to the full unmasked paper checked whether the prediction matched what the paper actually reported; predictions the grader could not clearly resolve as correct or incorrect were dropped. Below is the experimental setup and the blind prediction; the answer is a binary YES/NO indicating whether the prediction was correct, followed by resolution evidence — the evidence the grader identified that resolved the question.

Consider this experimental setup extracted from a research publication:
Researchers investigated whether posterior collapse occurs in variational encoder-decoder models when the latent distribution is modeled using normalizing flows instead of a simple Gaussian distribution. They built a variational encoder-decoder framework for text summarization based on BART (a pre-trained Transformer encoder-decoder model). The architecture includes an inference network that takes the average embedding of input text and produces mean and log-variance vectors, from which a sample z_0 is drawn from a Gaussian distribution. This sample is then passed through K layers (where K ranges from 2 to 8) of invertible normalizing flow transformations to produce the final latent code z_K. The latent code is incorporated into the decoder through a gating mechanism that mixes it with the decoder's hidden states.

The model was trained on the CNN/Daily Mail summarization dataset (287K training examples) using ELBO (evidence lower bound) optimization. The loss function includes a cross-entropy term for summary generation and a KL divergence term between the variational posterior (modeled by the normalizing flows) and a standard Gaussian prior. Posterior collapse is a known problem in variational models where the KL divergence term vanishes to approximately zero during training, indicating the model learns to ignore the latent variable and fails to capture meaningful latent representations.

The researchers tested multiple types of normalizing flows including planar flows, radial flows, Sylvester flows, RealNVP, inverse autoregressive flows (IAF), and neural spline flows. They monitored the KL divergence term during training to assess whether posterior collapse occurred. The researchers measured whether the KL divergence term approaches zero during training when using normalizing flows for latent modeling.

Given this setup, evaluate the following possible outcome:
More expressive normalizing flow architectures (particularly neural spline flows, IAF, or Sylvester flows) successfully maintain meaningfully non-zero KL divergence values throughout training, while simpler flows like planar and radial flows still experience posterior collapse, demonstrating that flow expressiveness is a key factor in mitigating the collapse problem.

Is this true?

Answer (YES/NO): NO